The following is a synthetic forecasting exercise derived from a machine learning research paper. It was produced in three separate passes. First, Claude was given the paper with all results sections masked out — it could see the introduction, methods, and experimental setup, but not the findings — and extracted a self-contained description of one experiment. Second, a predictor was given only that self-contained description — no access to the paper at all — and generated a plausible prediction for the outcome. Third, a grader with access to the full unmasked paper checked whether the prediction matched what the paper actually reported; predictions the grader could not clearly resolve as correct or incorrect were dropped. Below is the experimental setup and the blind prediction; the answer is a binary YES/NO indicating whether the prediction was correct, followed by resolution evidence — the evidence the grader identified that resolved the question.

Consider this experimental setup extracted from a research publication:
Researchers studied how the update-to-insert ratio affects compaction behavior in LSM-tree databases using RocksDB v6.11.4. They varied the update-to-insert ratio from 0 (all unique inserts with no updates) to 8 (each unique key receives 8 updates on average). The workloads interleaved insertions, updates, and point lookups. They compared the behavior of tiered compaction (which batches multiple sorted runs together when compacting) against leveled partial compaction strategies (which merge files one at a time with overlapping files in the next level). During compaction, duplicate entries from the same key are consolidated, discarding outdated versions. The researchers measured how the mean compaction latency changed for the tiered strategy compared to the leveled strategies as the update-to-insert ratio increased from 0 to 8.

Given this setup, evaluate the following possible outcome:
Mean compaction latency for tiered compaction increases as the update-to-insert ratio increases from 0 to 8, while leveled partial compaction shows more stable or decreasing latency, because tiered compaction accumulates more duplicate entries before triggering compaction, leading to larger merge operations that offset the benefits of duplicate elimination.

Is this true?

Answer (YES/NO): NO